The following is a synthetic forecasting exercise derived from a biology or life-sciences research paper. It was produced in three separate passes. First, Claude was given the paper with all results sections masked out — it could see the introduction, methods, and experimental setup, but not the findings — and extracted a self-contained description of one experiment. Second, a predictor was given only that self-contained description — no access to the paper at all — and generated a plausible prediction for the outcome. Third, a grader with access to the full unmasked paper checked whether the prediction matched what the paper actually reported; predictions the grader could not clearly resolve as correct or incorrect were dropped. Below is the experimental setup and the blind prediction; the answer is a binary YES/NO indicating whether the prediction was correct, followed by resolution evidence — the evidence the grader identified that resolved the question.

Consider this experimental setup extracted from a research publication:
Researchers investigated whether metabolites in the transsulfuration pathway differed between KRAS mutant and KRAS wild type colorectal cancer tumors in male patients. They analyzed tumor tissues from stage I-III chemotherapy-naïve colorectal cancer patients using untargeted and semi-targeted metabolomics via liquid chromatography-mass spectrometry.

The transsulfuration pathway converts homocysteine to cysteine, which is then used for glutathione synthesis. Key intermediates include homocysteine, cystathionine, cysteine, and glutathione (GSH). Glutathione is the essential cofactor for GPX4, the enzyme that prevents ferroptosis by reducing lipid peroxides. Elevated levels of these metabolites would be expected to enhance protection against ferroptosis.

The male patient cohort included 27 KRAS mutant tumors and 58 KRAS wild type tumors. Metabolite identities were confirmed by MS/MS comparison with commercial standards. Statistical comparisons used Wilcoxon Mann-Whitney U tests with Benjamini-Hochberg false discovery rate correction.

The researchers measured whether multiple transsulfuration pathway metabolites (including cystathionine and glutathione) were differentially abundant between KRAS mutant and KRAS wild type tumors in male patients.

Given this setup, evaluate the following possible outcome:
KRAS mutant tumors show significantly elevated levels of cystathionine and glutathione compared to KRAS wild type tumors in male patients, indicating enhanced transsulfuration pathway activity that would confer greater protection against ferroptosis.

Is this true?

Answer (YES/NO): NO